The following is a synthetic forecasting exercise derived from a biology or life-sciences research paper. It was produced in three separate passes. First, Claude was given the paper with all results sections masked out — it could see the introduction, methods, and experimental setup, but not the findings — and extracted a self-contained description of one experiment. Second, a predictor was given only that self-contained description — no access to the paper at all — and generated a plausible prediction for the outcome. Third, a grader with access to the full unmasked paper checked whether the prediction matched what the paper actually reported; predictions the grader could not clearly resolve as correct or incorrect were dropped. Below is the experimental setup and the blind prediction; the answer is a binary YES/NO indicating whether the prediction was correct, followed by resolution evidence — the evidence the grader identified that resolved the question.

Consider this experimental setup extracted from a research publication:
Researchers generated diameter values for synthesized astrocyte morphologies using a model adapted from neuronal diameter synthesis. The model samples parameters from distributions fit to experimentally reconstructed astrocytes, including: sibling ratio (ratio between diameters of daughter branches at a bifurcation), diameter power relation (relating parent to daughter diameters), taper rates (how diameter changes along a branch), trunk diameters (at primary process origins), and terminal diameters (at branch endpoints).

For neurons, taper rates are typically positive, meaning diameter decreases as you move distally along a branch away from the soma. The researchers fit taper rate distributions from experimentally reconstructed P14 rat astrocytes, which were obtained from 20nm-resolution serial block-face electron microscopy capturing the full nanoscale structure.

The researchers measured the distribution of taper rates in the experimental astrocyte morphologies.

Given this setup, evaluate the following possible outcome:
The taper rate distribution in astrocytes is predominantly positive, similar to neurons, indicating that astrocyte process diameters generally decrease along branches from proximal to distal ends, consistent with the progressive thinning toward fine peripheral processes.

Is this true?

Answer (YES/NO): NO